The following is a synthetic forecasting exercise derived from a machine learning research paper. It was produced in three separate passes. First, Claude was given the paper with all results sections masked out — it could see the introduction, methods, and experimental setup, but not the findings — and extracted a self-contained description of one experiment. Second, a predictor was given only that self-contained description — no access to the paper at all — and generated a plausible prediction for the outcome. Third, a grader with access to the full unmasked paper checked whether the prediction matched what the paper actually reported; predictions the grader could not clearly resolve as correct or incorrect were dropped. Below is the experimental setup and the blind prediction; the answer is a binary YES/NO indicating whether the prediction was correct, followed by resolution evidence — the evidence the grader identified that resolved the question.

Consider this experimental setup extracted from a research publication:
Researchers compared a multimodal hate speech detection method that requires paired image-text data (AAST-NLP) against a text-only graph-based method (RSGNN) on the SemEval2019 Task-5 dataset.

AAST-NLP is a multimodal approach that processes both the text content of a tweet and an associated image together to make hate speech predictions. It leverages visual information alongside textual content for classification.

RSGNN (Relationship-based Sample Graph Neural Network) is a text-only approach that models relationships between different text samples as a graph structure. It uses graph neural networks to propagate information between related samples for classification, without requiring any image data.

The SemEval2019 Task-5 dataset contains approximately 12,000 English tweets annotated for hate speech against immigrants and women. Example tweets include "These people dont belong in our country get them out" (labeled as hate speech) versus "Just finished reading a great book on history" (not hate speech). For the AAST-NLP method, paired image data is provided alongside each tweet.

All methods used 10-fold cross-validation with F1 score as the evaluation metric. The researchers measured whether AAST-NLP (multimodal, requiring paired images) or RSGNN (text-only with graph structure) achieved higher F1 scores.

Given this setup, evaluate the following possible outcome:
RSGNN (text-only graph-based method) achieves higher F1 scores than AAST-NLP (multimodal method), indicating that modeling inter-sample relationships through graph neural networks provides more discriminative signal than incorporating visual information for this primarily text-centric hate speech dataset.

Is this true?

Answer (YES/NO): NO